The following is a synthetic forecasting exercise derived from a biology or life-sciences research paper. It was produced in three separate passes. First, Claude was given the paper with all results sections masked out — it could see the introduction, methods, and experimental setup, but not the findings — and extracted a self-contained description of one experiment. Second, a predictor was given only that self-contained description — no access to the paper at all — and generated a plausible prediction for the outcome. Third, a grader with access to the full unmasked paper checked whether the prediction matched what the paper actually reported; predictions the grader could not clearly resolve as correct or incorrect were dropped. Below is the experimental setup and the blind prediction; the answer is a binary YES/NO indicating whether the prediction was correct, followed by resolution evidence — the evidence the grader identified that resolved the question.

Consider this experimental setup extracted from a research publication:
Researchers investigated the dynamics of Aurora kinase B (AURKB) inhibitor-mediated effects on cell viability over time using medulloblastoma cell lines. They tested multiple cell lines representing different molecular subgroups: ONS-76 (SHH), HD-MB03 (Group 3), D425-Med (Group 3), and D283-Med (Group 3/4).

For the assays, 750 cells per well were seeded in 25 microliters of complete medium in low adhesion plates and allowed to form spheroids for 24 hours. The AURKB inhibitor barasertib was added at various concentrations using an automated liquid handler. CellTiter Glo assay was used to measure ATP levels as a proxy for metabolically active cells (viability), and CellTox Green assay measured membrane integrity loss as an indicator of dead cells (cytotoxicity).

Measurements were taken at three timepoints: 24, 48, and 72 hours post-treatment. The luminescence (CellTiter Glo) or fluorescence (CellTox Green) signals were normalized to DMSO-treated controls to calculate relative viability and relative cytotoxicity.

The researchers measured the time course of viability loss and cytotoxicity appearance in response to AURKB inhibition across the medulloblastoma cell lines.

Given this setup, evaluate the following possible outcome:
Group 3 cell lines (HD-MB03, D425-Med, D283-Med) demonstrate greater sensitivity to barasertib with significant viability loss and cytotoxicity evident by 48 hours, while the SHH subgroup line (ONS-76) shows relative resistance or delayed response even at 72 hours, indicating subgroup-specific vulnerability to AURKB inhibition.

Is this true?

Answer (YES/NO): NO